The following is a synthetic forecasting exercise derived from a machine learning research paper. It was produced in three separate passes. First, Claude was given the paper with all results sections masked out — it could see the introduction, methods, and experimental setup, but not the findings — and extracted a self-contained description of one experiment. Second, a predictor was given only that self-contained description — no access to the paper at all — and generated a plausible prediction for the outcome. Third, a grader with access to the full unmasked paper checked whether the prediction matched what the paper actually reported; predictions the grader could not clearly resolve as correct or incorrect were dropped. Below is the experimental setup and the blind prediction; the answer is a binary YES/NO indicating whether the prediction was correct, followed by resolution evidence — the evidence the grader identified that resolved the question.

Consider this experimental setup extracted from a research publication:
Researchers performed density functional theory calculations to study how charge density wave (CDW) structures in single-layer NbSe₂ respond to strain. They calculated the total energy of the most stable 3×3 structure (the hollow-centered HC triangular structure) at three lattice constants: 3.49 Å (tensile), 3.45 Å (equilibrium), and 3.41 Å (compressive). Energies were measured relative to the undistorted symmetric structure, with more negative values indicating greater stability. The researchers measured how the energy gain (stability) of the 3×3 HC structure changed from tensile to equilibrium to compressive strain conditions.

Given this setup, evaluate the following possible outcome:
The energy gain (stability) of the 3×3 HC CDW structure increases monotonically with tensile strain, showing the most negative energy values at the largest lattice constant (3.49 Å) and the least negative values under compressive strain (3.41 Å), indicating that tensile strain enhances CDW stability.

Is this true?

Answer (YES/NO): YES